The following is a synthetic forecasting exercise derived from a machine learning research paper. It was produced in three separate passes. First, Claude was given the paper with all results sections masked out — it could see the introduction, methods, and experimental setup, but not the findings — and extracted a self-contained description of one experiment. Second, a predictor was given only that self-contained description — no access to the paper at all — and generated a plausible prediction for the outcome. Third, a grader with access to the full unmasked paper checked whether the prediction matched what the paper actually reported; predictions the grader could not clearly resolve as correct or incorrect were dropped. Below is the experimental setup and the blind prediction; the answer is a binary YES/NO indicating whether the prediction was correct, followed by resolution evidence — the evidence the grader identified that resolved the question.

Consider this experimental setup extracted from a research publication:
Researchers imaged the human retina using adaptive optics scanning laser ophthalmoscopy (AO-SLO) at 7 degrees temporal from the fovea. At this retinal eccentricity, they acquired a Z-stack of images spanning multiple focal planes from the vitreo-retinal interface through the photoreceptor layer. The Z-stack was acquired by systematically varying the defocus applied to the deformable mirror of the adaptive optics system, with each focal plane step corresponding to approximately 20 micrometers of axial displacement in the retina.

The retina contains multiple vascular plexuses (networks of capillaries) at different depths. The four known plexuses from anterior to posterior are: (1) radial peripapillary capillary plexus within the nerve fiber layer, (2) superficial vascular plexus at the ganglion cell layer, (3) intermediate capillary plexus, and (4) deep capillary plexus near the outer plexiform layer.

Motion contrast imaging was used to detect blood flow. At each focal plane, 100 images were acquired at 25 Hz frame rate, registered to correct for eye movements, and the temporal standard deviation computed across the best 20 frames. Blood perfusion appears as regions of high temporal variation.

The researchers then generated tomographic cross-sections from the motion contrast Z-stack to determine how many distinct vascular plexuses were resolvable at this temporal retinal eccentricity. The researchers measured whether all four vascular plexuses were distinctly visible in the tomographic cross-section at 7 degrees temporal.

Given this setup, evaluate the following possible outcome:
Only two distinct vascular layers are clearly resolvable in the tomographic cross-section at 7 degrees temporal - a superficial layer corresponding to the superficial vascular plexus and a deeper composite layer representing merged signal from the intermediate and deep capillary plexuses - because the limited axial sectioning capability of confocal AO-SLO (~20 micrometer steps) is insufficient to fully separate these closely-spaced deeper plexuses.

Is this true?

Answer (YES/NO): NO